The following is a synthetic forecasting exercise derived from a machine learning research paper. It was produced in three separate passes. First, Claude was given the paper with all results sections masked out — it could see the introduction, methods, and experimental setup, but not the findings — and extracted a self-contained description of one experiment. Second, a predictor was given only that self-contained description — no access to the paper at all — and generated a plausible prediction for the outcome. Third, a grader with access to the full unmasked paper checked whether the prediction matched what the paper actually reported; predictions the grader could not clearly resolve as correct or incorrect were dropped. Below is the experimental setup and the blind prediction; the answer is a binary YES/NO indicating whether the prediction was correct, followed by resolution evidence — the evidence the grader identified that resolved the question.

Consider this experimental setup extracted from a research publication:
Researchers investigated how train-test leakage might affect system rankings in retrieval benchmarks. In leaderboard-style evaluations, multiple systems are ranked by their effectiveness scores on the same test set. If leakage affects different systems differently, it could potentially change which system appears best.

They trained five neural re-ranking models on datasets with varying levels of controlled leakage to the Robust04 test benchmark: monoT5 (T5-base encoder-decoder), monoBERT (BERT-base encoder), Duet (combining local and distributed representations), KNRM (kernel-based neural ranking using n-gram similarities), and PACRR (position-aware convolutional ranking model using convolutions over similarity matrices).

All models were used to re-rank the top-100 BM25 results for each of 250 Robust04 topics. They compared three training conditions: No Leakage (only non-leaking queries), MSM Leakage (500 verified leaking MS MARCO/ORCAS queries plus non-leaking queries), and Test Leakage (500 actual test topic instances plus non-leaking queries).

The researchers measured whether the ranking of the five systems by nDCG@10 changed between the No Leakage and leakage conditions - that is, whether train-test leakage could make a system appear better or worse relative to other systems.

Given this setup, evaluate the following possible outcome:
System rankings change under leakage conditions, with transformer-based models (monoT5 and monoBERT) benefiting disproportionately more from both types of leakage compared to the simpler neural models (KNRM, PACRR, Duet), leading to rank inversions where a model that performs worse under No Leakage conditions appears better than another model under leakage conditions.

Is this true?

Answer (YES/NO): NO